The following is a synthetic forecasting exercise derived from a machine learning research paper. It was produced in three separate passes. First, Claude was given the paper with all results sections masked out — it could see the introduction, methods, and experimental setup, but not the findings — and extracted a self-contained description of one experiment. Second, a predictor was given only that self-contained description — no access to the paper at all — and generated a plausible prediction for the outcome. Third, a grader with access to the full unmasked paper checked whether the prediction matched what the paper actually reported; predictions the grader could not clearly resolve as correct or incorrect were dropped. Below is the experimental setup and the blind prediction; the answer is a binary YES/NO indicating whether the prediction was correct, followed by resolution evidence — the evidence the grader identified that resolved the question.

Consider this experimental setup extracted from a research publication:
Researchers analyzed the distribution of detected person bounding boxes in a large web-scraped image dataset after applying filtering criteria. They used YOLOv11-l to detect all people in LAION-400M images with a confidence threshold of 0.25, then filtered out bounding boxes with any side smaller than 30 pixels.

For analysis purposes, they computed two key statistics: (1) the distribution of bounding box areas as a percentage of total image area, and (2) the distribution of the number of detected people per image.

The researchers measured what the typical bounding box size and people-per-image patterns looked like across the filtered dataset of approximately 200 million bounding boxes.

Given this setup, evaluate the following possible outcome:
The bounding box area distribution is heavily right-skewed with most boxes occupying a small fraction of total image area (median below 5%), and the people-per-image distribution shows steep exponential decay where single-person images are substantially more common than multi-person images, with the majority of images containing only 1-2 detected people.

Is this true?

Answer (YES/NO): NO